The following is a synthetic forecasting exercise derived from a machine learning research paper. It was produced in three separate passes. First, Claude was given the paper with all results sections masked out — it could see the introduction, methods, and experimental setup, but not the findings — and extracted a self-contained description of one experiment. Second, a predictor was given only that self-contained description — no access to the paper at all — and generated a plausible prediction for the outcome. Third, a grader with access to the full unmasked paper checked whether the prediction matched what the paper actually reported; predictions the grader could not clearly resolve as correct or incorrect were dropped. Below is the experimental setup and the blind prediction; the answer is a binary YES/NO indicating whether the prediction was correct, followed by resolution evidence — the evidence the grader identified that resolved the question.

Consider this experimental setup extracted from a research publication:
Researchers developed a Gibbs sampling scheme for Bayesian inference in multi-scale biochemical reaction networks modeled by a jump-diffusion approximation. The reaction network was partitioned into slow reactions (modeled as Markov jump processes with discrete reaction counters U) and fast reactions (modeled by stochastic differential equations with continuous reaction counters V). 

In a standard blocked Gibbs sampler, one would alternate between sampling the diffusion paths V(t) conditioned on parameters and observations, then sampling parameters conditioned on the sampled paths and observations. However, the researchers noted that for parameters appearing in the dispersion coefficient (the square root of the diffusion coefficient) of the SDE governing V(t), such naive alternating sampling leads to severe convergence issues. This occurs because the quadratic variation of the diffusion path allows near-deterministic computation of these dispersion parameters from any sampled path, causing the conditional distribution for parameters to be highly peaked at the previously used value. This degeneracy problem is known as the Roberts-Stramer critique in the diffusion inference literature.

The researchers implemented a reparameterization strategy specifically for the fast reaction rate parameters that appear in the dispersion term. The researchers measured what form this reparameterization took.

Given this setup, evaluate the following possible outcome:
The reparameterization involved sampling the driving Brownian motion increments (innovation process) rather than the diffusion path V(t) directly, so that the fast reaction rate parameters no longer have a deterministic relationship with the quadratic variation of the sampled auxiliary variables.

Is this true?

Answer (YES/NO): YES